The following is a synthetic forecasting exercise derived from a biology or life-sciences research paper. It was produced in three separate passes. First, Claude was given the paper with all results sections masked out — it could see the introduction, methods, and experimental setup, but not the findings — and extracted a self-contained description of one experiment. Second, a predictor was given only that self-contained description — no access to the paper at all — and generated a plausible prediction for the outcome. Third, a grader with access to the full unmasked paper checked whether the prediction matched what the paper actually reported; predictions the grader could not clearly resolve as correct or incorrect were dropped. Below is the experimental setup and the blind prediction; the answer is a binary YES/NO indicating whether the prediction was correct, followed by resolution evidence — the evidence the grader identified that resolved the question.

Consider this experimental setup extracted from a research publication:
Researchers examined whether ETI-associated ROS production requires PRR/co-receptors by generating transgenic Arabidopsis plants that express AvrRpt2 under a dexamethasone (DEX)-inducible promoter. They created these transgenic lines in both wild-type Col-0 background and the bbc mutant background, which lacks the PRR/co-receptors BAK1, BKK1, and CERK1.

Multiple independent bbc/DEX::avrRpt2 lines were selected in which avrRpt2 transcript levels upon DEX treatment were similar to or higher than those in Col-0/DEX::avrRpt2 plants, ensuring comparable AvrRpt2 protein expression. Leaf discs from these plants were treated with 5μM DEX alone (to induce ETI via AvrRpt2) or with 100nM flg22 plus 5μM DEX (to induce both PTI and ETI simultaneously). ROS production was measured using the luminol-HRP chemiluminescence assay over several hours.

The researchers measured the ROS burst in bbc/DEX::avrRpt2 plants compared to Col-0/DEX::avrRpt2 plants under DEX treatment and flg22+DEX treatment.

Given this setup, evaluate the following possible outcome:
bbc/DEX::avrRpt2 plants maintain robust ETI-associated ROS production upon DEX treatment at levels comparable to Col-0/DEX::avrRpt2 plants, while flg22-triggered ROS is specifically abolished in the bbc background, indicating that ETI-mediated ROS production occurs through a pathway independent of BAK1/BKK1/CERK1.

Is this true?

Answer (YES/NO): NO